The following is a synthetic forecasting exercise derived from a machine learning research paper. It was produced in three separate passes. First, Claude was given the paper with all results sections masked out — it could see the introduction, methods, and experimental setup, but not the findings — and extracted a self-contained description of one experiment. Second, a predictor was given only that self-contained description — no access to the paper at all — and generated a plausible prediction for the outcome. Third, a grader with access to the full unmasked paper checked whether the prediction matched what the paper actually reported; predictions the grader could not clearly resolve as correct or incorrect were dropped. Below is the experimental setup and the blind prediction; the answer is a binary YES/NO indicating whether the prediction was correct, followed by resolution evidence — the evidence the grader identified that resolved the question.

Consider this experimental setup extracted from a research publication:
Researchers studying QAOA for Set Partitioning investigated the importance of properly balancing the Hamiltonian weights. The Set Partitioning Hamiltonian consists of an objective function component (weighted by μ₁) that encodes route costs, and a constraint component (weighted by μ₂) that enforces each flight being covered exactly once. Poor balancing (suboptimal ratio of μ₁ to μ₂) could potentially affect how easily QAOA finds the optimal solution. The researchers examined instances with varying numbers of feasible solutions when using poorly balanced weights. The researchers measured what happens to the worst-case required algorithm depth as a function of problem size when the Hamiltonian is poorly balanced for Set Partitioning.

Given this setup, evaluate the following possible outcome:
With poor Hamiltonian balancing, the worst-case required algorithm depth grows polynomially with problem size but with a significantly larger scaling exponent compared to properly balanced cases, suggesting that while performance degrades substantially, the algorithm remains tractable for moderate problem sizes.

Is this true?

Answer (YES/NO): NO